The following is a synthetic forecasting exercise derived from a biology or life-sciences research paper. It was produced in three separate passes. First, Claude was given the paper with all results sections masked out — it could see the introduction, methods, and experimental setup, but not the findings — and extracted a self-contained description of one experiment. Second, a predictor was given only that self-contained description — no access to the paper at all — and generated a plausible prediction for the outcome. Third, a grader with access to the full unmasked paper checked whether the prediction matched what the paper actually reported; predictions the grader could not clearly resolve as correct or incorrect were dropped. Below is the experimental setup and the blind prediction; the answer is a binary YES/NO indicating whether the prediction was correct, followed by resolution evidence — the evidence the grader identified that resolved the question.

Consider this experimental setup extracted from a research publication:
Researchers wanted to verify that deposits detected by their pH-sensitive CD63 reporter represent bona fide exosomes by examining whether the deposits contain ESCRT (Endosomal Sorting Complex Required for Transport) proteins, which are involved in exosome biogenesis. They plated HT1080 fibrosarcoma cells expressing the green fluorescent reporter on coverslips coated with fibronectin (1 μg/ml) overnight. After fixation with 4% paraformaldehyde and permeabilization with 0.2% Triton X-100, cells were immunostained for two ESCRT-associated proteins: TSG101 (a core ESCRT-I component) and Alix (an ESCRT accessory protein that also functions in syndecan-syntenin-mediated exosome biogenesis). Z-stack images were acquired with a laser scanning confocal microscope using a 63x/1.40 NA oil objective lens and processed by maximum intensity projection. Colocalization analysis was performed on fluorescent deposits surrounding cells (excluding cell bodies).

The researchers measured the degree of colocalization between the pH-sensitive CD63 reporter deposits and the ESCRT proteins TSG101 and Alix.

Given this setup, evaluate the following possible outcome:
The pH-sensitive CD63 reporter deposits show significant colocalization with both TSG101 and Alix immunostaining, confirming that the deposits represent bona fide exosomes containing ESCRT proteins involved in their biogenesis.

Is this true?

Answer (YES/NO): NO